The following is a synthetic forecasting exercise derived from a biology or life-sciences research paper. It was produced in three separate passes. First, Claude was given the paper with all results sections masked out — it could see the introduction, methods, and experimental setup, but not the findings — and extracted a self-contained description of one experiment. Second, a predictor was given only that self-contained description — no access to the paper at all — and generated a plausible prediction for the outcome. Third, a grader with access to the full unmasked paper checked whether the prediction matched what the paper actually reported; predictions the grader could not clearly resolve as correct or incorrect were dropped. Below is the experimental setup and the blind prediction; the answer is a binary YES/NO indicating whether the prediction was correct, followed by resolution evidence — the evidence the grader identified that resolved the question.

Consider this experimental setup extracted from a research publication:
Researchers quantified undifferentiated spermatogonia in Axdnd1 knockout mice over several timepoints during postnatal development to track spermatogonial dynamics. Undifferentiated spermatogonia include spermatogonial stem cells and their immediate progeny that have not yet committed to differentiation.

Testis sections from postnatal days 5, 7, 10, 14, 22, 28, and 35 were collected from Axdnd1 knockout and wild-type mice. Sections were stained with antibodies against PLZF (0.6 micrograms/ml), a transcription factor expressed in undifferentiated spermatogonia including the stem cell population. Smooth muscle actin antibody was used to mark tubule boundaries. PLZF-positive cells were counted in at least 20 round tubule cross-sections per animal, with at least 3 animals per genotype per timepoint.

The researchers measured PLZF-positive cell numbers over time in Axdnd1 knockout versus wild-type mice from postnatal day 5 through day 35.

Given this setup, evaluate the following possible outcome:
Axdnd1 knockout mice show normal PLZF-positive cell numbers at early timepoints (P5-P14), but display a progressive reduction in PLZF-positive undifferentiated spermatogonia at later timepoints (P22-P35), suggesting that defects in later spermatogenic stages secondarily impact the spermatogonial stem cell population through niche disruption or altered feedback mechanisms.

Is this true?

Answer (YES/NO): NO